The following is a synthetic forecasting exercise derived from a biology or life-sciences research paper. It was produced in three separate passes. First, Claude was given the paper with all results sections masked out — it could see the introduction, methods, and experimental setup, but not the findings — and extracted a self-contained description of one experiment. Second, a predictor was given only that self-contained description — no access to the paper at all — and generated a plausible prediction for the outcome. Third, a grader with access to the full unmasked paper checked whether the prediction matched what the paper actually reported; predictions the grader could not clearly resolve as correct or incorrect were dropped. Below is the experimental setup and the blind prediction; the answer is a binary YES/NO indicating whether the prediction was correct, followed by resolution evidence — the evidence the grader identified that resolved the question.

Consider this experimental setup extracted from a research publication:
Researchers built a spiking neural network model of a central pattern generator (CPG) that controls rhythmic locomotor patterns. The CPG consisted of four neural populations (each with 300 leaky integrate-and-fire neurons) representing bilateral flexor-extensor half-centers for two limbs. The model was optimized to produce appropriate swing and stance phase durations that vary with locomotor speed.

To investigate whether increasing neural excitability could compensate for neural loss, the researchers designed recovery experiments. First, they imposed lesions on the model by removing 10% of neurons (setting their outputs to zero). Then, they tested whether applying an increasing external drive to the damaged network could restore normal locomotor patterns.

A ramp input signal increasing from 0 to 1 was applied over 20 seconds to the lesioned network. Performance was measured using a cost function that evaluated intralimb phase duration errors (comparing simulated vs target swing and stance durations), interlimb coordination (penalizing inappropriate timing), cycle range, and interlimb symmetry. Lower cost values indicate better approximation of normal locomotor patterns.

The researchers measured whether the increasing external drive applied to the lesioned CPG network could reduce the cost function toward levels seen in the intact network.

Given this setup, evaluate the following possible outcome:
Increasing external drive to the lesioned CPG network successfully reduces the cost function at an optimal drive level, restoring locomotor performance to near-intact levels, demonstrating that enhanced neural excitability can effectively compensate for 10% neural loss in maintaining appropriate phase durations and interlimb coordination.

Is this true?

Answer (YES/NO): YES